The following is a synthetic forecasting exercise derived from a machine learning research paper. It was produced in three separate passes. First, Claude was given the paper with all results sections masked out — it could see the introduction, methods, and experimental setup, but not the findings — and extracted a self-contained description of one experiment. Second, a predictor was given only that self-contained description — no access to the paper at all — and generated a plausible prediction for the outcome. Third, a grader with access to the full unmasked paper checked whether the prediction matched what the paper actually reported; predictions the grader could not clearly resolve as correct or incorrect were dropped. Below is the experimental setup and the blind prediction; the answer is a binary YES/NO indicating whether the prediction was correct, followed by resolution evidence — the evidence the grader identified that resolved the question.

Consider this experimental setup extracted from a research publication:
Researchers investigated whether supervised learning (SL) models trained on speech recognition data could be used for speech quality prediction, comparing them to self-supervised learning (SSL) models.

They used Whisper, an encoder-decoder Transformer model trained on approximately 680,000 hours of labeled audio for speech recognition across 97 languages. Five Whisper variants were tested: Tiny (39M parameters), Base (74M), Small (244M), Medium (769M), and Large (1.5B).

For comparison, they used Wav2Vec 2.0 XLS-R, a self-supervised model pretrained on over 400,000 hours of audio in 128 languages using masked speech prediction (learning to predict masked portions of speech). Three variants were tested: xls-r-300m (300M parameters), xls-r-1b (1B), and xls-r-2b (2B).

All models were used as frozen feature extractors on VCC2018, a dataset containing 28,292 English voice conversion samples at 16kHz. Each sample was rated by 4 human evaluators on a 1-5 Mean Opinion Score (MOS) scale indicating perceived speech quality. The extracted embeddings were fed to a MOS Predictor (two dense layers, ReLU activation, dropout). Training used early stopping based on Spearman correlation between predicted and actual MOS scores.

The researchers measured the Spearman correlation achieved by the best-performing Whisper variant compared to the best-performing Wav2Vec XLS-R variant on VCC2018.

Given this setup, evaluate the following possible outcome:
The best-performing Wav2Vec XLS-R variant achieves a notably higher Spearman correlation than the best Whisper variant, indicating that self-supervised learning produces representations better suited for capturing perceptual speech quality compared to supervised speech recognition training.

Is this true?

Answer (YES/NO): NO